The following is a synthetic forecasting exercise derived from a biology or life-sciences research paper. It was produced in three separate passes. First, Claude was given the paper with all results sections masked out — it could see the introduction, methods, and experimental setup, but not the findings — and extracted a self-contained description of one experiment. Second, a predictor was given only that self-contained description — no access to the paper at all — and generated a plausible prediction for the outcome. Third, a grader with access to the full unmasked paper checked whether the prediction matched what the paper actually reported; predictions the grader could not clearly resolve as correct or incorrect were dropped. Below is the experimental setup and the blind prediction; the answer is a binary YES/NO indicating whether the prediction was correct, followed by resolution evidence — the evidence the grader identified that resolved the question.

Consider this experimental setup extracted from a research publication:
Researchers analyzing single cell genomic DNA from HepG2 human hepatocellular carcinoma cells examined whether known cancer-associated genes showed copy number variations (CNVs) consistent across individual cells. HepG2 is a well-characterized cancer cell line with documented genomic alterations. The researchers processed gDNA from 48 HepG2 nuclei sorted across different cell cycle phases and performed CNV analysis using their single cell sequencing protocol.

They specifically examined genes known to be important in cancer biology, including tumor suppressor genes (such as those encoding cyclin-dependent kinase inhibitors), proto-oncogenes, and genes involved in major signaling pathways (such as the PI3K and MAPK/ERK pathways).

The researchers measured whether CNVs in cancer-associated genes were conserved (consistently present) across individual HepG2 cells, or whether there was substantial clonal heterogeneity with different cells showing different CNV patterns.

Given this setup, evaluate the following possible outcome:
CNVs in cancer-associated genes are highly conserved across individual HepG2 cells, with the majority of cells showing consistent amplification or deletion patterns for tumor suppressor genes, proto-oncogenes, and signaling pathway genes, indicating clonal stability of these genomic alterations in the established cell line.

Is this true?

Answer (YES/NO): YES